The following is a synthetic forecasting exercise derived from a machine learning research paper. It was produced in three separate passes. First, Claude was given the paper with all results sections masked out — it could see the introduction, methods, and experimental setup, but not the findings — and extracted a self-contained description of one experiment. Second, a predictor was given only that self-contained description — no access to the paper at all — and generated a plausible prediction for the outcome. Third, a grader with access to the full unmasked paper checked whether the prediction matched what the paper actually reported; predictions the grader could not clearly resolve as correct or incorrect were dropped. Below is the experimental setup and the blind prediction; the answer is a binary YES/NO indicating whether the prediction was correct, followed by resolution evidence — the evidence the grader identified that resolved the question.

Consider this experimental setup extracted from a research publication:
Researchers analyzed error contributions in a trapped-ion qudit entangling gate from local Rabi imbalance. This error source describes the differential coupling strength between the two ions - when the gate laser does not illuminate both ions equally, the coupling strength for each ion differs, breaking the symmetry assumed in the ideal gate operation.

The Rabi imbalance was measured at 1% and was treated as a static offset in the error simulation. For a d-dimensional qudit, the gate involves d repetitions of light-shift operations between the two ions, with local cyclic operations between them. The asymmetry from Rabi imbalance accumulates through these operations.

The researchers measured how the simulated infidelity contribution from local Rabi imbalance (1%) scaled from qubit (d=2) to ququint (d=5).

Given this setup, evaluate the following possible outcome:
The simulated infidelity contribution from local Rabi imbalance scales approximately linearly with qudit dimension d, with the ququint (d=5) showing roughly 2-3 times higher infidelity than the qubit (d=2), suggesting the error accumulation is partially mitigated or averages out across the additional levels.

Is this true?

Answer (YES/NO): NO